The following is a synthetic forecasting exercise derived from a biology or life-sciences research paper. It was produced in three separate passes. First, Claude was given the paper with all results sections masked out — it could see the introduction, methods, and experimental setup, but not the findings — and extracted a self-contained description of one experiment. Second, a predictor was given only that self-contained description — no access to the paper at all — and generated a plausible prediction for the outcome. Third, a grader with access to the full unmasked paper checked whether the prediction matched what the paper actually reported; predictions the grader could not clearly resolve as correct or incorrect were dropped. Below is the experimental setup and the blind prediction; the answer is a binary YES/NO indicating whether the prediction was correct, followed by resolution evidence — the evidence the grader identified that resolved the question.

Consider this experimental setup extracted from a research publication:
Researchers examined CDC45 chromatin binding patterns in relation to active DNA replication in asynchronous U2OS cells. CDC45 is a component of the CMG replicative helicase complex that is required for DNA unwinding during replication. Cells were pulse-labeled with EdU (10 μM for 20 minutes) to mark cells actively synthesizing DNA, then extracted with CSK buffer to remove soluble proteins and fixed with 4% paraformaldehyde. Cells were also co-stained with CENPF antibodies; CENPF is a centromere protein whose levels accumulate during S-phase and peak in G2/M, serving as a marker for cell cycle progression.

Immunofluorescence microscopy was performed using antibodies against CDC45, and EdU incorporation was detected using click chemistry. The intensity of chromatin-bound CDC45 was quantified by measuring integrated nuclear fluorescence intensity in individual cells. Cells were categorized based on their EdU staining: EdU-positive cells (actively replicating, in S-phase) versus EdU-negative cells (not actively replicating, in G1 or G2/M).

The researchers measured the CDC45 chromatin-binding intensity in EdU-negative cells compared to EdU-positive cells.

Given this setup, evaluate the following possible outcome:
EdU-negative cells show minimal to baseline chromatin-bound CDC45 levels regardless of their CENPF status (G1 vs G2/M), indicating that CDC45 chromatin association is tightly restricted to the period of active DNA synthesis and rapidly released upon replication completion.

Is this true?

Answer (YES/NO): YES